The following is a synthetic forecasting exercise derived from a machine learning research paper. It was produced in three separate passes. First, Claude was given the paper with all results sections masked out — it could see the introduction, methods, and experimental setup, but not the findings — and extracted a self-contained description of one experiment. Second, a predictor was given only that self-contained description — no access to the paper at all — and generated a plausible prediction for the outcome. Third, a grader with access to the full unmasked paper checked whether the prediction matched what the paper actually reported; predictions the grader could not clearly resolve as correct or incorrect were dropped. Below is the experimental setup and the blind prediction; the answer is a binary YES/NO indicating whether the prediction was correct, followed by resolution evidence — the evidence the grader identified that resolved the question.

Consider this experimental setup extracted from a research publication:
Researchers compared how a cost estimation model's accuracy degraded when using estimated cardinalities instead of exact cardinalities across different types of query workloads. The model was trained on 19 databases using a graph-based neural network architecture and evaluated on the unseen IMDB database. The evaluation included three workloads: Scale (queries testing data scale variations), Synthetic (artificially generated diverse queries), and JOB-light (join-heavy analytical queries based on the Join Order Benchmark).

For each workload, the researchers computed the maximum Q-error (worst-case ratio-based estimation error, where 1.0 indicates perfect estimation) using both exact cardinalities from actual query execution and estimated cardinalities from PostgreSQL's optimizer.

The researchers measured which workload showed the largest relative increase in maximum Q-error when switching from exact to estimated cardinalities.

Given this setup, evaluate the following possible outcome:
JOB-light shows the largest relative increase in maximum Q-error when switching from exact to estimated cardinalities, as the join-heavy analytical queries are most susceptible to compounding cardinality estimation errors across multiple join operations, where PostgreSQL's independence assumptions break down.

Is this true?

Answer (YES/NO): YES